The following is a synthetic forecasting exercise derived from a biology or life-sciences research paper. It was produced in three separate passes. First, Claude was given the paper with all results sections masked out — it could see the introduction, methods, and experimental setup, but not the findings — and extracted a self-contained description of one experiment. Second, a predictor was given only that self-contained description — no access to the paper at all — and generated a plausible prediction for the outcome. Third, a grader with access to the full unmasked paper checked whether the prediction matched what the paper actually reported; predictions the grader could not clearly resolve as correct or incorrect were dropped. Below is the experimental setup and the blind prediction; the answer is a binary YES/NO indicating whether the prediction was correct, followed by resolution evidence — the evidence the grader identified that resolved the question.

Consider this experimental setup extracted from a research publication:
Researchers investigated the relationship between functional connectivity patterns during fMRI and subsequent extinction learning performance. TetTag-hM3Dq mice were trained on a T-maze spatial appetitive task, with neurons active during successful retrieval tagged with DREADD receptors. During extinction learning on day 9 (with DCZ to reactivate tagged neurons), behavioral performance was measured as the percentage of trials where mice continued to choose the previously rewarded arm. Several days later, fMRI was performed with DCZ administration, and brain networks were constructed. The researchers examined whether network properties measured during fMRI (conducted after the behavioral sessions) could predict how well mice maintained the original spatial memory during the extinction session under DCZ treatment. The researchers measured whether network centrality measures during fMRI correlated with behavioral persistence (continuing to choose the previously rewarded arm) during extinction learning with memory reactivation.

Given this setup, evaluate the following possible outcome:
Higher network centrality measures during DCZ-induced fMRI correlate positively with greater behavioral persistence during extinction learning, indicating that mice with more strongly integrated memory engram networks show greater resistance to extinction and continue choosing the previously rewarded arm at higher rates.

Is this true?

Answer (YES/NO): YES